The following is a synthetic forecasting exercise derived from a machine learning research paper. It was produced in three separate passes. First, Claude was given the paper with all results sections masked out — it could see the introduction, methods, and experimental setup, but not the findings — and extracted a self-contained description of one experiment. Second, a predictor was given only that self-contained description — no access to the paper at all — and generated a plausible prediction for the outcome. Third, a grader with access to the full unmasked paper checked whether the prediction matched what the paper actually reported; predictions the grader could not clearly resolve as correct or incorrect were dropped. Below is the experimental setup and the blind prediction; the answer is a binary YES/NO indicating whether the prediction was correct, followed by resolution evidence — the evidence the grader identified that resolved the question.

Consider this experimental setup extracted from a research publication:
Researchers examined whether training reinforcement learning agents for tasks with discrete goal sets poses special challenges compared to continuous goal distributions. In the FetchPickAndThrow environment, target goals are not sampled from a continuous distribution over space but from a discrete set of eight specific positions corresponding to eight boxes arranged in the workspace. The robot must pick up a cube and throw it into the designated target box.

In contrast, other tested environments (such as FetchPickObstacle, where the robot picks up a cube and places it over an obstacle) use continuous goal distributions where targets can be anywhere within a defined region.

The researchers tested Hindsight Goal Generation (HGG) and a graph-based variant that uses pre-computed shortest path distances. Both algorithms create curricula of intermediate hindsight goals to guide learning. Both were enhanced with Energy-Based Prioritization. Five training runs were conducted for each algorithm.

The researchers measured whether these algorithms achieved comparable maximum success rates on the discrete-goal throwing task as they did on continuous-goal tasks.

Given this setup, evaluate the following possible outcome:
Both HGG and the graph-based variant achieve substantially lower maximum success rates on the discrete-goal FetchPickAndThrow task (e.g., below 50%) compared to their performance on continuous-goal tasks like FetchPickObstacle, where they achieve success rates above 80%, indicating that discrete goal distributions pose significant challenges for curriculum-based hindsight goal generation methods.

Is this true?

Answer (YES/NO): NO